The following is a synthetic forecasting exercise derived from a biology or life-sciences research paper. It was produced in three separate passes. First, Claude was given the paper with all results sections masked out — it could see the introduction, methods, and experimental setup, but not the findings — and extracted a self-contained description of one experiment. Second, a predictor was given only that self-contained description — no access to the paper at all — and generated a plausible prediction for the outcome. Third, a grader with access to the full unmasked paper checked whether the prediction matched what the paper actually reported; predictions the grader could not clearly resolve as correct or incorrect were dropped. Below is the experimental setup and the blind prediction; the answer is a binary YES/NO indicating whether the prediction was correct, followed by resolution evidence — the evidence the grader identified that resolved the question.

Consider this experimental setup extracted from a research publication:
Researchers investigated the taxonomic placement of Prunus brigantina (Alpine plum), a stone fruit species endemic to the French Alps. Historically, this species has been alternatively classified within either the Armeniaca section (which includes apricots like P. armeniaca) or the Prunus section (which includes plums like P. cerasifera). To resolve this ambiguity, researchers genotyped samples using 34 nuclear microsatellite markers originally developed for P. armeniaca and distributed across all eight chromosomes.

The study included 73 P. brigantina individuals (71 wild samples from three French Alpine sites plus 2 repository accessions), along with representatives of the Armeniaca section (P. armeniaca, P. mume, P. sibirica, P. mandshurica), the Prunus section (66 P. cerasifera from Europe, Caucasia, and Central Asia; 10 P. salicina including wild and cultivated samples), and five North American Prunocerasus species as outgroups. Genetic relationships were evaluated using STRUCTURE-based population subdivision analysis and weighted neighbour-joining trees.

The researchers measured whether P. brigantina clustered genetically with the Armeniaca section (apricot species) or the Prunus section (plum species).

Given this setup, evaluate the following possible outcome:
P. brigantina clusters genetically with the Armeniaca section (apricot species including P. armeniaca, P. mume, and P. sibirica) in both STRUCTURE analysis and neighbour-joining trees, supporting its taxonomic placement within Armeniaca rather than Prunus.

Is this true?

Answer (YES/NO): YES